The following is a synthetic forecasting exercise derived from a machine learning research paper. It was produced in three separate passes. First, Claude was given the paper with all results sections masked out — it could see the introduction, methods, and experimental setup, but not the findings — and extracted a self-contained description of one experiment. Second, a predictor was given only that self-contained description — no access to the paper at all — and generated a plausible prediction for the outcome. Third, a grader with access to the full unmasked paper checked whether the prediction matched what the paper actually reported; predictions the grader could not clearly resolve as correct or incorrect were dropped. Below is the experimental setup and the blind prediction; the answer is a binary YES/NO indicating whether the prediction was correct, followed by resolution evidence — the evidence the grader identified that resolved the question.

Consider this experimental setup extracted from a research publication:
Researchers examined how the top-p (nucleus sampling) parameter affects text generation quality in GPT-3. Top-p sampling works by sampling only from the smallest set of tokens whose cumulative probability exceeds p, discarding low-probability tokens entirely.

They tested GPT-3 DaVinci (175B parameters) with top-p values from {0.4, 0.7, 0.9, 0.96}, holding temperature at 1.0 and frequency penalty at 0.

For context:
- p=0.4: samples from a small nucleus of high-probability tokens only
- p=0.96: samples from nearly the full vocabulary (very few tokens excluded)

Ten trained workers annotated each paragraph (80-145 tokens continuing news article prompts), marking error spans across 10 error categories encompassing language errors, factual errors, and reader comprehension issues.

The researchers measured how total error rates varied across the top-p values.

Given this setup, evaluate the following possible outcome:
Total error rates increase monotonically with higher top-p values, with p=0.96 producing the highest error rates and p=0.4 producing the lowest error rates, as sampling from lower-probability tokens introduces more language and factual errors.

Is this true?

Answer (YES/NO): NO